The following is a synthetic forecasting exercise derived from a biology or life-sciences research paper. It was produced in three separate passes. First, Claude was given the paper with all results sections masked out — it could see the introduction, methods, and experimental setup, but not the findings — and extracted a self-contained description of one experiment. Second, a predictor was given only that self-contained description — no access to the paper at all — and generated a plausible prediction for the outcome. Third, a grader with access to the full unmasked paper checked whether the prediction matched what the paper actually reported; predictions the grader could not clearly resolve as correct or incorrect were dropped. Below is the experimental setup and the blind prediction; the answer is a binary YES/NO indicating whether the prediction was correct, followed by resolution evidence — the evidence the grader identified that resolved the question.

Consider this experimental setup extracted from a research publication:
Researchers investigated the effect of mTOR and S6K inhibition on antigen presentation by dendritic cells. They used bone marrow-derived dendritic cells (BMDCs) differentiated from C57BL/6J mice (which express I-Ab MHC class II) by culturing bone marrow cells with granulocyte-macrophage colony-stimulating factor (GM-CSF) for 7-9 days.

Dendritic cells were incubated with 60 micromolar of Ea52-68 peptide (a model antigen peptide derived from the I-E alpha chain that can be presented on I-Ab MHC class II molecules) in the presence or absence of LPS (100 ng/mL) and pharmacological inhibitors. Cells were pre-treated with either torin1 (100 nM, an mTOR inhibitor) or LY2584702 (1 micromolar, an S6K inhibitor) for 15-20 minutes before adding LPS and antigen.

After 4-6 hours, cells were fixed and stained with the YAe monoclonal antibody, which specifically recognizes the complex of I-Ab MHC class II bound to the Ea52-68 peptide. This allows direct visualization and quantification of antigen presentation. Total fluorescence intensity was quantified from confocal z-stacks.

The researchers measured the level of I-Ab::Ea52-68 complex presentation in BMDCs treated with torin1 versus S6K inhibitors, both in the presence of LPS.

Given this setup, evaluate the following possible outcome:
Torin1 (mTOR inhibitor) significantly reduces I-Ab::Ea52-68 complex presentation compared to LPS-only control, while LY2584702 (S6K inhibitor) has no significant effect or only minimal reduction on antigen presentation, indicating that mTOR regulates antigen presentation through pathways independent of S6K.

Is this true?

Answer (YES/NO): NO